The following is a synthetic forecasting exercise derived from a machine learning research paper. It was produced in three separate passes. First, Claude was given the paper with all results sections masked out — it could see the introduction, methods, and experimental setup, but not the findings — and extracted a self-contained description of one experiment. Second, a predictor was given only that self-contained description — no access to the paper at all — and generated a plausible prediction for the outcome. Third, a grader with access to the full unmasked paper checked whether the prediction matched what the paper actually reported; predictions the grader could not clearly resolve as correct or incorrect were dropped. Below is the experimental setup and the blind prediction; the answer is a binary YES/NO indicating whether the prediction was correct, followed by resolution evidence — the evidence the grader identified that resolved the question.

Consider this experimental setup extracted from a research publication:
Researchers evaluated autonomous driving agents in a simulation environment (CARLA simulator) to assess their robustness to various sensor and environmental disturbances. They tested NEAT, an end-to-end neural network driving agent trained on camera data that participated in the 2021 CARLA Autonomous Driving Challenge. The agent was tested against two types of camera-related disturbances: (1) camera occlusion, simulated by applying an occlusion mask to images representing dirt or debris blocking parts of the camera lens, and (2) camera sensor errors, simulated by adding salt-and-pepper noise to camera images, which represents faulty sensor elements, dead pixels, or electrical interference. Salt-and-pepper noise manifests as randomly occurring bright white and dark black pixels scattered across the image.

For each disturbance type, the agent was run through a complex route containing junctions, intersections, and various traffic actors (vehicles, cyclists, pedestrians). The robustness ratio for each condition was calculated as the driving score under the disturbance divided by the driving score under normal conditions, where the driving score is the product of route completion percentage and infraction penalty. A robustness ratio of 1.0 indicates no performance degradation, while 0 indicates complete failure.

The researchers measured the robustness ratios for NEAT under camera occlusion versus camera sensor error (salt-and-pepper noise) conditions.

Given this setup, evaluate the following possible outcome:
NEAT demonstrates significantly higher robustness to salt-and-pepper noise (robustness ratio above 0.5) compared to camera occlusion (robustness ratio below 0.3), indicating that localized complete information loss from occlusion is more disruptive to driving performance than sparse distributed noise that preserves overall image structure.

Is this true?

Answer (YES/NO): NO